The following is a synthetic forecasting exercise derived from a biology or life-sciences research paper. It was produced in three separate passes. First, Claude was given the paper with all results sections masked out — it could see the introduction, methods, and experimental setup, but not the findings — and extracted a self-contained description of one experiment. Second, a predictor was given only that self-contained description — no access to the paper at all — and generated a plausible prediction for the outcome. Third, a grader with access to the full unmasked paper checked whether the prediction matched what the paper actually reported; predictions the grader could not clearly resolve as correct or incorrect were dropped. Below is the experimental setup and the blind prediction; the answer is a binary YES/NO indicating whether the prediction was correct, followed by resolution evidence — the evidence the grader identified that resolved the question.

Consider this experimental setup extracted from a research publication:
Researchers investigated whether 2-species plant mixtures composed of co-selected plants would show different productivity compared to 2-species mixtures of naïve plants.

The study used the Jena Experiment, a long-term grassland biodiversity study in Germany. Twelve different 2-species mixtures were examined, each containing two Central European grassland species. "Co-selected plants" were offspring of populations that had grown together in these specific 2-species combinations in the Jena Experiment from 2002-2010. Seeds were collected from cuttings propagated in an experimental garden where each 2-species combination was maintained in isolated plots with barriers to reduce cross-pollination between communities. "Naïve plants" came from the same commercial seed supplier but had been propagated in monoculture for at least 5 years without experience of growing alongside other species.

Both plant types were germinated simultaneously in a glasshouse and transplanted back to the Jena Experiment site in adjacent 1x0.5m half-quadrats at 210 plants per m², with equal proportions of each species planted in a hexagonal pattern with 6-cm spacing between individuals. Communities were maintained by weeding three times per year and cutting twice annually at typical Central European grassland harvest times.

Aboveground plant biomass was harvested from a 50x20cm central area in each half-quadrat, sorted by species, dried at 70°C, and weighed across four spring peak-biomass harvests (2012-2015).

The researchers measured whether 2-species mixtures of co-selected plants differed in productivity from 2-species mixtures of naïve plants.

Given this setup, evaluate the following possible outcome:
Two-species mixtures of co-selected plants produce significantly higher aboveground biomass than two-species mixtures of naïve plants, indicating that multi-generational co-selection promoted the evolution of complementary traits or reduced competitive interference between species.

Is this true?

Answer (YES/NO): YES